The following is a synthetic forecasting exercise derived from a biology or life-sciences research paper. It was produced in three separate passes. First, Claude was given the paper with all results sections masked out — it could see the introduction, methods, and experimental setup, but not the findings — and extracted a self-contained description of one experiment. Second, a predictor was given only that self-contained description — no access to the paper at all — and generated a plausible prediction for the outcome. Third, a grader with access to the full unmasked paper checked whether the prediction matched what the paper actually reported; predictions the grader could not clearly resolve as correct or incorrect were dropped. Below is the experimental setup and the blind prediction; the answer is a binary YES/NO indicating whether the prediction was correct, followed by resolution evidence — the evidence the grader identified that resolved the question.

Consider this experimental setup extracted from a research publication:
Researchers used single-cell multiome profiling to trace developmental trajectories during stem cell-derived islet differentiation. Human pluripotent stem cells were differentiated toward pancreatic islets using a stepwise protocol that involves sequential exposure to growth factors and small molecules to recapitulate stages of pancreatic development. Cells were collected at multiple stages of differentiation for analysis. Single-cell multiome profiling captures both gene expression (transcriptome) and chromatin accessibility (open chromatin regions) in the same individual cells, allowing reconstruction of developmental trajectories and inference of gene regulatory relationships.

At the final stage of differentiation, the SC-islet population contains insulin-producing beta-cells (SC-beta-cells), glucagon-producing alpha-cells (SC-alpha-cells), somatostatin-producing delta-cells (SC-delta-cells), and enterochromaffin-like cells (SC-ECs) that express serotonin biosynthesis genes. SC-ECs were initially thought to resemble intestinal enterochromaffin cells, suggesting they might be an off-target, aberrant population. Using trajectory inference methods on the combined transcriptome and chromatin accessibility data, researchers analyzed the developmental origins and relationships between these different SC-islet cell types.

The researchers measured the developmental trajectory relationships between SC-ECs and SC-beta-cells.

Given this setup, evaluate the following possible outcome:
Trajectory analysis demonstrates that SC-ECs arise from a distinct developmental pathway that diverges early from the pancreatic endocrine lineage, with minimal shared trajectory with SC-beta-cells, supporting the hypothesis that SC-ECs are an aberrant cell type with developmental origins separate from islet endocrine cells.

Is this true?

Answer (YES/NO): NO